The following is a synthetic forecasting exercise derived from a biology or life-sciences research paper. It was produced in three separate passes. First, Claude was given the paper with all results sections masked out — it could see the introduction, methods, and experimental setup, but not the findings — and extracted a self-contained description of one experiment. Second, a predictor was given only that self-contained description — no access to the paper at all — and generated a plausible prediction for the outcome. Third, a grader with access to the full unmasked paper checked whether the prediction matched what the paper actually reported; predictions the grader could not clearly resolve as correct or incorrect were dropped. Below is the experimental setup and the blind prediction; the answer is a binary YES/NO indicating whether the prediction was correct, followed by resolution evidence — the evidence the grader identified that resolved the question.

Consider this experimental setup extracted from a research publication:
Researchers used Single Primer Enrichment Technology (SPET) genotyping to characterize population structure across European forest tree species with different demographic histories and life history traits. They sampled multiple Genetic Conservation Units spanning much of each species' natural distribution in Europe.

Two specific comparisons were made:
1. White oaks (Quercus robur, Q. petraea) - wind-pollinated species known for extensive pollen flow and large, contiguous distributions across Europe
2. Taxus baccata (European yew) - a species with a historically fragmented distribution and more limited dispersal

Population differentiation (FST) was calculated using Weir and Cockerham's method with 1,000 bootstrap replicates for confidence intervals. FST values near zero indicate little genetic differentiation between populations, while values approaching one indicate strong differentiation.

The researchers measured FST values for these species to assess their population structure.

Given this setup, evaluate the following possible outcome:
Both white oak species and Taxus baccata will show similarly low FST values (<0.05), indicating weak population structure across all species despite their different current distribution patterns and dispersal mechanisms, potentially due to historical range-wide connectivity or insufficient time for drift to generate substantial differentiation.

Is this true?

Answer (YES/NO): NO